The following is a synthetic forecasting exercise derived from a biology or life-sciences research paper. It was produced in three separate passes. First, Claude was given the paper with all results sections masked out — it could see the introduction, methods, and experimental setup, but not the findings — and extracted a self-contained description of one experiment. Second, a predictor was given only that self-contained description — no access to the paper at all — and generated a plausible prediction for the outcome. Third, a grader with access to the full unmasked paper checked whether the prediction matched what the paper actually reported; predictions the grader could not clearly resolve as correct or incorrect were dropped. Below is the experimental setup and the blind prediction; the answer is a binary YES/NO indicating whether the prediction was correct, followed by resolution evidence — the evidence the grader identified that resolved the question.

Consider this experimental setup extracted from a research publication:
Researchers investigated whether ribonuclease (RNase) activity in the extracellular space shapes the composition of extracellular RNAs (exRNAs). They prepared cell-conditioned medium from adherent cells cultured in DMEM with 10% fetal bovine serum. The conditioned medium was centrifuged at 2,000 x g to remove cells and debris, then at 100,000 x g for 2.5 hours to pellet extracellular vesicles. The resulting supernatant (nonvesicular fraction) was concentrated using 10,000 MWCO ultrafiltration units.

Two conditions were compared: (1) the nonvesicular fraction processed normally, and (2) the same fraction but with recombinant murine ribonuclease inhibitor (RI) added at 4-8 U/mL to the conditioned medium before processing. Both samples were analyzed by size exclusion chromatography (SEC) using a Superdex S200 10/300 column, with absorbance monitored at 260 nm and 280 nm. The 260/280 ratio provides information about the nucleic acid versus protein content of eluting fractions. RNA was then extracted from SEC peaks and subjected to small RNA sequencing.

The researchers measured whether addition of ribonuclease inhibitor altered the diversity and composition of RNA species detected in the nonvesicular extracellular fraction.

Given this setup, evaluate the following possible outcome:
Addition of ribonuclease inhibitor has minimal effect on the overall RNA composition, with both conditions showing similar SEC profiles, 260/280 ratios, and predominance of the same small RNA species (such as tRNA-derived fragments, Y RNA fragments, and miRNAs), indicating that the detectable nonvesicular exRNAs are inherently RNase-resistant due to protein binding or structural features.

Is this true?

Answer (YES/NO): NO